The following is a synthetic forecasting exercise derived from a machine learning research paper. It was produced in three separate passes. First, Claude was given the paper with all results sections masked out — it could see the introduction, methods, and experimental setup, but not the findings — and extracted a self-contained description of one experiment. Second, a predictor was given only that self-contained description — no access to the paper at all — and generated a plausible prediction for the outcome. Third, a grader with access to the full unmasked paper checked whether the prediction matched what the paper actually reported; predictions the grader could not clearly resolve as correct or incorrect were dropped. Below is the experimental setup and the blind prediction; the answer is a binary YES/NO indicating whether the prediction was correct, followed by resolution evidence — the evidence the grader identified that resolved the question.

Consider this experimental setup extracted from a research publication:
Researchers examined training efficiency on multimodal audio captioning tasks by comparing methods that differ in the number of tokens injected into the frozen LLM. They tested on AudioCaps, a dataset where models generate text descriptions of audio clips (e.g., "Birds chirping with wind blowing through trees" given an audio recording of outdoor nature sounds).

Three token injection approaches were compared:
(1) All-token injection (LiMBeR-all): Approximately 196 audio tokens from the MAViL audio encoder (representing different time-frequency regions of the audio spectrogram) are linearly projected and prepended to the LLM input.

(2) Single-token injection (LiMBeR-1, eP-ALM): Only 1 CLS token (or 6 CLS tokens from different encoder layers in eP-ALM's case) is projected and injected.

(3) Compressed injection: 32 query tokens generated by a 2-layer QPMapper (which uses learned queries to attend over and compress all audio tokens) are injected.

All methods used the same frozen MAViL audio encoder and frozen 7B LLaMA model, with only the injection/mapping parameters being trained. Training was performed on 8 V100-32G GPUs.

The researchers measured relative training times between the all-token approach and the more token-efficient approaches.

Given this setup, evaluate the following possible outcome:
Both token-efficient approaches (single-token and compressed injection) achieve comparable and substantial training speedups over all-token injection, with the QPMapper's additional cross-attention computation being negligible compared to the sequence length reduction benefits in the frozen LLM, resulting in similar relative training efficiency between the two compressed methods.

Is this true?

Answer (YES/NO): YES